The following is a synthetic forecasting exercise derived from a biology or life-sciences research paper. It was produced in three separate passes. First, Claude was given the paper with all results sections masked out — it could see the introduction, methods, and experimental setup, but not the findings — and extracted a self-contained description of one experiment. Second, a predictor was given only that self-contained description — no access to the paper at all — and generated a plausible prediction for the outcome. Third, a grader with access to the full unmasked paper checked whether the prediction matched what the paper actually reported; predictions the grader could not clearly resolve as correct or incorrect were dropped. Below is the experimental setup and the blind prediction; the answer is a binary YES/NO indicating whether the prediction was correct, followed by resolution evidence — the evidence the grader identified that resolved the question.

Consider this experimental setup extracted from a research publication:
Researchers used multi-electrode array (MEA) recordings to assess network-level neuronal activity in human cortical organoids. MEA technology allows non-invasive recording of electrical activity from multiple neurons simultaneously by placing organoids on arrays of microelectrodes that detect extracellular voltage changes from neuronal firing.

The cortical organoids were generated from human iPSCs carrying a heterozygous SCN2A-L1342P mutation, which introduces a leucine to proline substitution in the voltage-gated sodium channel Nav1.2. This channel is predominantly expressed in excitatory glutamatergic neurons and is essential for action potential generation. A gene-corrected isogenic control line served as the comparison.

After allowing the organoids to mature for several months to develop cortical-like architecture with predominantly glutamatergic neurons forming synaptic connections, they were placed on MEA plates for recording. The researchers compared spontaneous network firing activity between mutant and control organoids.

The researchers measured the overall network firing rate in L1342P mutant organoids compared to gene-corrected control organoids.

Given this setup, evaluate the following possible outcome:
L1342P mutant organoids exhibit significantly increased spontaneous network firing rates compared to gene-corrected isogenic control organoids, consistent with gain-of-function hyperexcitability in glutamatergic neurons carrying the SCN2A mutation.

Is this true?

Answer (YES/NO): YES